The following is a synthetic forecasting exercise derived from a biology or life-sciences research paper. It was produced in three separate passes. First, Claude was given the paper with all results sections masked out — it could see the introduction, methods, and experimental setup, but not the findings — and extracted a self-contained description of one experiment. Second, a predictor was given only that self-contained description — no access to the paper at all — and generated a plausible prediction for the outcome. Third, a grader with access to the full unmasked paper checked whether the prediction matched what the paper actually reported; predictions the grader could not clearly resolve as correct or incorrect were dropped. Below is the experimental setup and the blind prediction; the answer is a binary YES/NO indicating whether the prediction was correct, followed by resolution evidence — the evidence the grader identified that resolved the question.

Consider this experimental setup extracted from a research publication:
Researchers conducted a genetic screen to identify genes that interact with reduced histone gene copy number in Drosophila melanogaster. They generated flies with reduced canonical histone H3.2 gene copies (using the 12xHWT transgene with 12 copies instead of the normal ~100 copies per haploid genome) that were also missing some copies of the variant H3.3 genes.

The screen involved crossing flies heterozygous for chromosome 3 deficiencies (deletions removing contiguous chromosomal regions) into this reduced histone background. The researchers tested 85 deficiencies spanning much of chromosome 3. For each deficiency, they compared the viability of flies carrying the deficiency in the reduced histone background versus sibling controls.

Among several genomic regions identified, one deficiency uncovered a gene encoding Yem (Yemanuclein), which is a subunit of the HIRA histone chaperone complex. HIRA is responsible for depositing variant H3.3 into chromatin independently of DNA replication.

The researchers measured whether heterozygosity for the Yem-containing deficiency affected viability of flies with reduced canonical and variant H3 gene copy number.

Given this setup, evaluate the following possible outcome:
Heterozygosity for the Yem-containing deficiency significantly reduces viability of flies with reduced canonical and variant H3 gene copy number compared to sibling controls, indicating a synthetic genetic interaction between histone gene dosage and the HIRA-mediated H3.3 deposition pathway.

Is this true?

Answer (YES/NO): YES